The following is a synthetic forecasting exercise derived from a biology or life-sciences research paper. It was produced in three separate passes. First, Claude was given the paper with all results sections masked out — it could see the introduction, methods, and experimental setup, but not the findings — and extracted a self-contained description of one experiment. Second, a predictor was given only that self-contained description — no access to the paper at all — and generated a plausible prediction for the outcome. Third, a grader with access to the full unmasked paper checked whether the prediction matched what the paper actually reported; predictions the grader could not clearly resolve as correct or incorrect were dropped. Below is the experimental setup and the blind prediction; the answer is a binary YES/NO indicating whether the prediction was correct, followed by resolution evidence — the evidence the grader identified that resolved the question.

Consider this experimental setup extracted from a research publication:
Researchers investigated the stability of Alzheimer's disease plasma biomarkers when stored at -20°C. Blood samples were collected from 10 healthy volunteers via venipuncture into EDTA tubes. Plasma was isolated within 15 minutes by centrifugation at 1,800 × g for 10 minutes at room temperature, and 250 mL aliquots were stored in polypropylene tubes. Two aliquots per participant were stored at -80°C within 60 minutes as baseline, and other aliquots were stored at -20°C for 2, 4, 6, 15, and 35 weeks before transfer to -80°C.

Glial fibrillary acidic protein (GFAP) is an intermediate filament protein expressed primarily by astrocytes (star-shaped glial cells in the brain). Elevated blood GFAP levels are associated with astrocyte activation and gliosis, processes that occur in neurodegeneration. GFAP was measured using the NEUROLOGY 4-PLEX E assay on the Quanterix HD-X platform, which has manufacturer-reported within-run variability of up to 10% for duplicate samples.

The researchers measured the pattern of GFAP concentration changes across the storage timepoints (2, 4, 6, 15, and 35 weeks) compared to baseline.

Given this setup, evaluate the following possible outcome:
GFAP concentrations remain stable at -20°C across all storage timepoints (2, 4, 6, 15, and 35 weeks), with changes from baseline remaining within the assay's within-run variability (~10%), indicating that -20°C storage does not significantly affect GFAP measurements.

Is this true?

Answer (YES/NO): NO